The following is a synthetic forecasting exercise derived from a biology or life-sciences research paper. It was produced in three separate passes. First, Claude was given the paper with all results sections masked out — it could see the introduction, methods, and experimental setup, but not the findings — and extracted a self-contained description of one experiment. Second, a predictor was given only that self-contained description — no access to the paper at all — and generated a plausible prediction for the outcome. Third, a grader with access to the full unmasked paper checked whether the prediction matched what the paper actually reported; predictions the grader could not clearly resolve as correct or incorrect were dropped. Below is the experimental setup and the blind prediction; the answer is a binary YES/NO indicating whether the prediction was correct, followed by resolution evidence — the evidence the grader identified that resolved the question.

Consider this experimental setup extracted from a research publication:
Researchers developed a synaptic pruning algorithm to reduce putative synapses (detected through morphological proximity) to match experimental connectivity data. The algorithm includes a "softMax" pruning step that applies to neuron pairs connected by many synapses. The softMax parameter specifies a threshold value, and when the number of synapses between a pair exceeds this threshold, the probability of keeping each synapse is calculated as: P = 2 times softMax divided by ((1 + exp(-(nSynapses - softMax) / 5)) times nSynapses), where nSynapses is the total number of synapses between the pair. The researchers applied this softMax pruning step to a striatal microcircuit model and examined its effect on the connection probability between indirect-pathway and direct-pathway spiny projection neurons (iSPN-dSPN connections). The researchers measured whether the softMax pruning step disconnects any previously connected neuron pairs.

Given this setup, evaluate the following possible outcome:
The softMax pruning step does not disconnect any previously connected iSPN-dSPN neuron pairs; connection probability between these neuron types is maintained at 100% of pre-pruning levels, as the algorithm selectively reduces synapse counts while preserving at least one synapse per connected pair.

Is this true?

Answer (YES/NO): YES